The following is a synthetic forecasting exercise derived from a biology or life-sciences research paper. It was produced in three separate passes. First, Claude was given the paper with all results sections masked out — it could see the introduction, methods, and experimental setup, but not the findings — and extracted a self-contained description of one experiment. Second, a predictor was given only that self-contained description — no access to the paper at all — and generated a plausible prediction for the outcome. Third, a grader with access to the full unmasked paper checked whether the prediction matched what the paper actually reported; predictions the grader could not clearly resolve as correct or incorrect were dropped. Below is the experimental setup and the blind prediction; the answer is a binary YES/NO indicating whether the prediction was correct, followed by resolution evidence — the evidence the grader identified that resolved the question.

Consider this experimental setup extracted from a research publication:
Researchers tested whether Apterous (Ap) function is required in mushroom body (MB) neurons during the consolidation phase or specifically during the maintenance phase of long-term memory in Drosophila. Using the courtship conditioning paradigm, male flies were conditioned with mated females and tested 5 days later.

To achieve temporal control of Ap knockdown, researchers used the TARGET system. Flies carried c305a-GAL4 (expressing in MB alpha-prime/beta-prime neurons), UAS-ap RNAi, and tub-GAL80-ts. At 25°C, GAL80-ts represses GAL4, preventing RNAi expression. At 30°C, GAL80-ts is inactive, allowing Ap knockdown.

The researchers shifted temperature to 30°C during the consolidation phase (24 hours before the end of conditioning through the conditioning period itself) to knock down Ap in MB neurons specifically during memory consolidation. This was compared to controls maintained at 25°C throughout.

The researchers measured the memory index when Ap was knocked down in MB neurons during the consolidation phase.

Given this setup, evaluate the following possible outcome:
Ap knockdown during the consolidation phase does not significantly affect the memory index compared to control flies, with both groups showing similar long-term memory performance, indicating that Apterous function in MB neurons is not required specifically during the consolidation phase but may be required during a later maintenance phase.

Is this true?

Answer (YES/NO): YES